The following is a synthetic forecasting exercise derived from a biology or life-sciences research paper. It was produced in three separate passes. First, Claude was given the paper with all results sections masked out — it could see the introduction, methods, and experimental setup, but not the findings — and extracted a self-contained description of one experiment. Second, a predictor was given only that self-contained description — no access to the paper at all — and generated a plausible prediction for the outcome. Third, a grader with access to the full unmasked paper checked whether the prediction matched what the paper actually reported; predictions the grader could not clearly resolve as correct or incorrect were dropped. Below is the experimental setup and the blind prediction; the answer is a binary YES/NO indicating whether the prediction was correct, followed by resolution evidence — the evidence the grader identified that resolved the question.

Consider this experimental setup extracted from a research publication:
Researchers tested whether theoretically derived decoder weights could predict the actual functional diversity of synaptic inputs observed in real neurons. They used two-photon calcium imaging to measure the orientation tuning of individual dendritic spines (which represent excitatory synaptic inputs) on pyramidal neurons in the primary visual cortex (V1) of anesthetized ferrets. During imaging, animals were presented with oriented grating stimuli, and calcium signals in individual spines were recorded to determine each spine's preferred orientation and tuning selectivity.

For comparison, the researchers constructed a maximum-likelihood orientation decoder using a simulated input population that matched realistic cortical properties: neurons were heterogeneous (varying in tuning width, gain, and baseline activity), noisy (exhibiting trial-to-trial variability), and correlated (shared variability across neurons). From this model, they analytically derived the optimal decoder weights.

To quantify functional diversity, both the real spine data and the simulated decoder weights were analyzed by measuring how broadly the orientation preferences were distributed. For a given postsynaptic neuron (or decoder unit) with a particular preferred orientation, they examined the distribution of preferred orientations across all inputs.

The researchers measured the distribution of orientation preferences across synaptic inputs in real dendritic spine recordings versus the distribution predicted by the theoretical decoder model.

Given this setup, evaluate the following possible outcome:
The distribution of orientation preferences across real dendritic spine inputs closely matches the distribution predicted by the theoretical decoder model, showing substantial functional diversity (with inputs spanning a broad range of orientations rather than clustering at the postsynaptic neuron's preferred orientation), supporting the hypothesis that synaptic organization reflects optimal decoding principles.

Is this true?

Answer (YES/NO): YES